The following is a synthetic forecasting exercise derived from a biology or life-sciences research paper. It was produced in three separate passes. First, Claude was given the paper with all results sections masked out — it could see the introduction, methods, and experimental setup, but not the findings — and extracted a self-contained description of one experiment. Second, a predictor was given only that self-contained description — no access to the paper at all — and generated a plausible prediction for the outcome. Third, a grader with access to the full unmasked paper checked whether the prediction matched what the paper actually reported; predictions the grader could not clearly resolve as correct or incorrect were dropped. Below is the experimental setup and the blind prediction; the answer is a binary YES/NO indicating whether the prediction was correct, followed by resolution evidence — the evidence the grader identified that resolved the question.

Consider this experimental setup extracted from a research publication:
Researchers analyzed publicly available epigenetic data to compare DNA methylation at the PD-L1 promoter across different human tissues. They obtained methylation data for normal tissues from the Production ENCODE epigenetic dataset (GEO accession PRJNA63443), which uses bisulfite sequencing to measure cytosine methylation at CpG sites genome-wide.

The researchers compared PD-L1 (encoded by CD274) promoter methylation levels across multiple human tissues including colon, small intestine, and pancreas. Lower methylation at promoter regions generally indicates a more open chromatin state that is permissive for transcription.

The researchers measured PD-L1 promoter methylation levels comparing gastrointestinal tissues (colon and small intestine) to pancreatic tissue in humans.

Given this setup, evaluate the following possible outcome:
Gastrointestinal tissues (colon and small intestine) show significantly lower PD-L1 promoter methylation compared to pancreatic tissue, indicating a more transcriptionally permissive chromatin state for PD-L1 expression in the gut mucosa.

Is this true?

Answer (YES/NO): NO